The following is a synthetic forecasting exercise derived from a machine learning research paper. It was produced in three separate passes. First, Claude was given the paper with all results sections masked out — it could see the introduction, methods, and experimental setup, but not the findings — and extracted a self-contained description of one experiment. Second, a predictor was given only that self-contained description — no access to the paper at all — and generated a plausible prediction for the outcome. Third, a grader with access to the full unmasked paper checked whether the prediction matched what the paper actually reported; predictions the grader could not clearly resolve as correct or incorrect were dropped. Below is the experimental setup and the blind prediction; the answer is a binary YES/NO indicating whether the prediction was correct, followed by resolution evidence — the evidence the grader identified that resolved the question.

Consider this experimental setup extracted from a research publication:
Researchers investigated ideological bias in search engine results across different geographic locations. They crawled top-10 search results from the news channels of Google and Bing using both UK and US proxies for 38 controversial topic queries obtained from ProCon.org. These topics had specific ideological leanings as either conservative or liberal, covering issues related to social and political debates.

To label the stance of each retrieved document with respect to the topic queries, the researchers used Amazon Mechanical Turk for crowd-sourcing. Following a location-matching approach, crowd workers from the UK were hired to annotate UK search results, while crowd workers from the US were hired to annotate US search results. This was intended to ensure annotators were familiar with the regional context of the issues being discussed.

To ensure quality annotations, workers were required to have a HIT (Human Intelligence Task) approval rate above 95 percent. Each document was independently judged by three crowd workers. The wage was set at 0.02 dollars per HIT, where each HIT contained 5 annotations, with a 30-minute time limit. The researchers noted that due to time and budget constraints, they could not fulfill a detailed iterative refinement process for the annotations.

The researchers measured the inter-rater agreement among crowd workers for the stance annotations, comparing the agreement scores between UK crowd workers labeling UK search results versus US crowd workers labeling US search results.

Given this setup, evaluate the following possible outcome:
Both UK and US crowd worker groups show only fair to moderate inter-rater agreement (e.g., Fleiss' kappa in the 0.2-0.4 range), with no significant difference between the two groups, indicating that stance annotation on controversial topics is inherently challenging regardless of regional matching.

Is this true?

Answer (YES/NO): YES